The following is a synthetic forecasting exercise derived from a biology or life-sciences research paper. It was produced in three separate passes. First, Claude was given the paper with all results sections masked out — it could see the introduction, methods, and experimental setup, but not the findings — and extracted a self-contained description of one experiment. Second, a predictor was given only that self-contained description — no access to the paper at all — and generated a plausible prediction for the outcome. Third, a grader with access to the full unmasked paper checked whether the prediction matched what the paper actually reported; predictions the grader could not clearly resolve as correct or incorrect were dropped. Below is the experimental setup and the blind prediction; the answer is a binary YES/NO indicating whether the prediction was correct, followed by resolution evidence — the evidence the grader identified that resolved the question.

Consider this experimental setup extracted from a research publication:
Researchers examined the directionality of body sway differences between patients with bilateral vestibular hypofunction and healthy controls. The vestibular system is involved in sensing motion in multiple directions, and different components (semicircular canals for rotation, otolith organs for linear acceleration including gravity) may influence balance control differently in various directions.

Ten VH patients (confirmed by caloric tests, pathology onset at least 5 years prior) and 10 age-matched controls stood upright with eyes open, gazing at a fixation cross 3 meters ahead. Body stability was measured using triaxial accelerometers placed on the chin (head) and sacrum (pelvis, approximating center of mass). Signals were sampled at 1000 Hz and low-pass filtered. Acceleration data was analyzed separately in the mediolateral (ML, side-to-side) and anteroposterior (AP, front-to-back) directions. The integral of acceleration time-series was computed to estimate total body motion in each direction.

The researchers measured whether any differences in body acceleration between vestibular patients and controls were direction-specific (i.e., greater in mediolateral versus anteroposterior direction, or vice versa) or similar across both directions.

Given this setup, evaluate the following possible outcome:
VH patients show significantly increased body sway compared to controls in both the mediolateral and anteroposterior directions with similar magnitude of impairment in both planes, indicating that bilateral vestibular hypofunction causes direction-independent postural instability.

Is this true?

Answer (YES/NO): NO